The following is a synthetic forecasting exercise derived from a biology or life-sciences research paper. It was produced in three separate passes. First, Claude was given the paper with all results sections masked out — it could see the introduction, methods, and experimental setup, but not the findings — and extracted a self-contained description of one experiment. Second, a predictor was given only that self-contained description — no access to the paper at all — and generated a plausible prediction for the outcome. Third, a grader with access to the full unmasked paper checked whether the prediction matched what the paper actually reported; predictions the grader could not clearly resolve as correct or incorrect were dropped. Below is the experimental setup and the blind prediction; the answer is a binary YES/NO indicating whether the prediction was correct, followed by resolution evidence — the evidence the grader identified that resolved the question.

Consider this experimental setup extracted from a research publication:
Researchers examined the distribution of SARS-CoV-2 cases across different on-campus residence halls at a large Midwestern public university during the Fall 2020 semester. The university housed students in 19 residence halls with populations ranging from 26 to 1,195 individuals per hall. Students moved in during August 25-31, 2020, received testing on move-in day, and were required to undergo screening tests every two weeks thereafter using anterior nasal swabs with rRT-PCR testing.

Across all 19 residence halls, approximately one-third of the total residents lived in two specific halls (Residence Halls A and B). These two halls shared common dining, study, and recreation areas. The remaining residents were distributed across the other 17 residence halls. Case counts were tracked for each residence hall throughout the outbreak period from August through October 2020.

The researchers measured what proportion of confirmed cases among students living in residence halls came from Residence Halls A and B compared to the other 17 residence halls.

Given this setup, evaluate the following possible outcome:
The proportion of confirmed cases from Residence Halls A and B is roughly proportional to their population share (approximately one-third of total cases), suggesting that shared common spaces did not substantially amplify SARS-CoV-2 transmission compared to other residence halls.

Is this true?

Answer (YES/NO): NO